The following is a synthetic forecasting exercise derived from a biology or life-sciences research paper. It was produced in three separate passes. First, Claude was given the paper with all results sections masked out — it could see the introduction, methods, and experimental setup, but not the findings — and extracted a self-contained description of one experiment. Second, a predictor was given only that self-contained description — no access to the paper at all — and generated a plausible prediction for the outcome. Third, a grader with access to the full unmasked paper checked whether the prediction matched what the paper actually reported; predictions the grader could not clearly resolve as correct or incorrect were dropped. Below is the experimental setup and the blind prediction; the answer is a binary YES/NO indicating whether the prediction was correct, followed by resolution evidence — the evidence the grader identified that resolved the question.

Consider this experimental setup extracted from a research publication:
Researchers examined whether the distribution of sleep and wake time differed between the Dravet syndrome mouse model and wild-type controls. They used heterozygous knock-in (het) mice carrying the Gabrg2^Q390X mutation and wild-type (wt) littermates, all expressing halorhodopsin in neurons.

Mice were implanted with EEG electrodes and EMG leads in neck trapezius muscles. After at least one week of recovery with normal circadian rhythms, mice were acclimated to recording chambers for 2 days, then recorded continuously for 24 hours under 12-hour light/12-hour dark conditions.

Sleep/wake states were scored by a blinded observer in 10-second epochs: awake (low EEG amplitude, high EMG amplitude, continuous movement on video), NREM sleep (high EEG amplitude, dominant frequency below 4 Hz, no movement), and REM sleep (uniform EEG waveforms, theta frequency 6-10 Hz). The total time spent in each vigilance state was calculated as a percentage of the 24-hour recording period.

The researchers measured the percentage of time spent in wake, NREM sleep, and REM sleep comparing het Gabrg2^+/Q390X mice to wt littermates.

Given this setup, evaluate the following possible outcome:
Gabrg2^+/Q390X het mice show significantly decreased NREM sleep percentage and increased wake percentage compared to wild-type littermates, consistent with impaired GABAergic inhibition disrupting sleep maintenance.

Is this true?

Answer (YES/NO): NO